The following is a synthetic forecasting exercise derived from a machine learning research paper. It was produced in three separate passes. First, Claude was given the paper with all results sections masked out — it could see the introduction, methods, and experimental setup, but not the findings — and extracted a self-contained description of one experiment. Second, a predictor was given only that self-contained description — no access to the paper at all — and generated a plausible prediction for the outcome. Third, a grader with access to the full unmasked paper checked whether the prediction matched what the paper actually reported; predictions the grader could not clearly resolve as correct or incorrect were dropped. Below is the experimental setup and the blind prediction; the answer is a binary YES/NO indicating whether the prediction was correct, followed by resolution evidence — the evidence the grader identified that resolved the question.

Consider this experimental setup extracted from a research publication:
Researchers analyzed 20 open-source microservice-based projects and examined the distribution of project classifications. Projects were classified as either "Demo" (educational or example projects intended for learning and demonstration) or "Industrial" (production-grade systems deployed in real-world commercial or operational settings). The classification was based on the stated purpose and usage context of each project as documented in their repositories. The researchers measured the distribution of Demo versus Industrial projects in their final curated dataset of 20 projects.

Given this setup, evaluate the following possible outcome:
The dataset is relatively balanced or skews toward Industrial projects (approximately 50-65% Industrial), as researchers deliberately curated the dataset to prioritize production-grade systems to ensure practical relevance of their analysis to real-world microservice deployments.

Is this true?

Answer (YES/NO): NO